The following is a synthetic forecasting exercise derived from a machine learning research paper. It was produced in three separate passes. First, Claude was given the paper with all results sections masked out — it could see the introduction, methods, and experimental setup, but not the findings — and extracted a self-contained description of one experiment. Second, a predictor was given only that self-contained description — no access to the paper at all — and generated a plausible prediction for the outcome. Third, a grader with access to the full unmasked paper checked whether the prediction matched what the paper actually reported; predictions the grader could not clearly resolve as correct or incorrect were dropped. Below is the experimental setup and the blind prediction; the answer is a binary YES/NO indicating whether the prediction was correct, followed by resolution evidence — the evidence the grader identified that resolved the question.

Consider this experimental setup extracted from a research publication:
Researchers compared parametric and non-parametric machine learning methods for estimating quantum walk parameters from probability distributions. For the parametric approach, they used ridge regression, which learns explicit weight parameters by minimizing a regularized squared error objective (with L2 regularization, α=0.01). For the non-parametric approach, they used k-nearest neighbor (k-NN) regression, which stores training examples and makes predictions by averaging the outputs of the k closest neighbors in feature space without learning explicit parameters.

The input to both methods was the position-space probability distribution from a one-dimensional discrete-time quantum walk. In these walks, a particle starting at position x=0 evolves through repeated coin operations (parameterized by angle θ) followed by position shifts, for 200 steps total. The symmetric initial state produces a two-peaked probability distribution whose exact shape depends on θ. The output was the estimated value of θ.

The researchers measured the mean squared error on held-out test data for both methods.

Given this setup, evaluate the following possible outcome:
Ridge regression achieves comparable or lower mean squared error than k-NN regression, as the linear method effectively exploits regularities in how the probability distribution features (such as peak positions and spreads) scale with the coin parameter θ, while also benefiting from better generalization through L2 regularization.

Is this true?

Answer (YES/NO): NO